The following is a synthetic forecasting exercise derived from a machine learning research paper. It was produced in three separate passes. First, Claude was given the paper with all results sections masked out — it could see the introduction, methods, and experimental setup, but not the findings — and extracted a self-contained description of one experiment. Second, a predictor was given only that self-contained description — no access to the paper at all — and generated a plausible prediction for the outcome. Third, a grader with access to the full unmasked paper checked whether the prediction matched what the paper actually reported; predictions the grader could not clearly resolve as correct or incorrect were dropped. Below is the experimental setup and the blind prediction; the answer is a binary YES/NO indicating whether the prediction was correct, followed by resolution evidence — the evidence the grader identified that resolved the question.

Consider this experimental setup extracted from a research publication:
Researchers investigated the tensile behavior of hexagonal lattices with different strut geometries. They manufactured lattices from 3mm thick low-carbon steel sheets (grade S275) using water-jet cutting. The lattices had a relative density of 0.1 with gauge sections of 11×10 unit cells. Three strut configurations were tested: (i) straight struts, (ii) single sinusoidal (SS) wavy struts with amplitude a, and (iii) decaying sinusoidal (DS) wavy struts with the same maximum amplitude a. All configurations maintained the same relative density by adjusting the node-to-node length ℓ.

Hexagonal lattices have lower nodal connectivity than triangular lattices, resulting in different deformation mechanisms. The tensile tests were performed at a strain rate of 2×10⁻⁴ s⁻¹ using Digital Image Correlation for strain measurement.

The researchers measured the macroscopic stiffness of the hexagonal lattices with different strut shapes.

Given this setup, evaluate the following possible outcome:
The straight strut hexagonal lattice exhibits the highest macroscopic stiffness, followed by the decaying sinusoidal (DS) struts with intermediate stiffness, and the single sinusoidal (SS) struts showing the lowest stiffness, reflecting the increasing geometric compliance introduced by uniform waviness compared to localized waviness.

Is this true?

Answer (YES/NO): NO